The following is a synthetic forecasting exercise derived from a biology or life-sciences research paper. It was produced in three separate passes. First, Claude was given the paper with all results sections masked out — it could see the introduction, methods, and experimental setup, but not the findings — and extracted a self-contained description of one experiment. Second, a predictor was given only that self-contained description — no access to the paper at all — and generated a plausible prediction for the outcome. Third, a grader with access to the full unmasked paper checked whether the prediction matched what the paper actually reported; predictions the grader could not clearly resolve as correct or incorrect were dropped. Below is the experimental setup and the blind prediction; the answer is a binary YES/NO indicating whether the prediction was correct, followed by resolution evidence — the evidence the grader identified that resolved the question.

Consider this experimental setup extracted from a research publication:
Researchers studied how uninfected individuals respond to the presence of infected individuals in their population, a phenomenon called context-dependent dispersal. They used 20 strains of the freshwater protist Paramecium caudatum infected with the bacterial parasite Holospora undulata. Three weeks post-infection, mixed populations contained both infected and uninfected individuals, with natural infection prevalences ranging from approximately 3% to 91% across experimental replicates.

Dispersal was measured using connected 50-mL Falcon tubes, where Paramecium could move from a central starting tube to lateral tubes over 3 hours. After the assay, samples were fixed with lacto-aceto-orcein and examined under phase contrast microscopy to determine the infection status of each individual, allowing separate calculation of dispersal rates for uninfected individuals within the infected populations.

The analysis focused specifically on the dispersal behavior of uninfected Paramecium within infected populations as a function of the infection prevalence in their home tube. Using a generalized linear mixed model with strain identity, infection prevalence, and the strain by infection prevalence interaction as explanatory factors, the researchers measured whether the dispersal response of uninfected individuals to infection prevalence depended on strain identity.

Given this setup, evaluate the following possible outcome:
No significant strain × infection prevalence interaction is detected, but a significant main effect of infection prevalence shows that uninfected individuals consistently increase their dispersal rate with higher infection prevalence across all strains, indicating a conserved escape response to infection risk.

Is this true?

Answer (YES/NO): NO